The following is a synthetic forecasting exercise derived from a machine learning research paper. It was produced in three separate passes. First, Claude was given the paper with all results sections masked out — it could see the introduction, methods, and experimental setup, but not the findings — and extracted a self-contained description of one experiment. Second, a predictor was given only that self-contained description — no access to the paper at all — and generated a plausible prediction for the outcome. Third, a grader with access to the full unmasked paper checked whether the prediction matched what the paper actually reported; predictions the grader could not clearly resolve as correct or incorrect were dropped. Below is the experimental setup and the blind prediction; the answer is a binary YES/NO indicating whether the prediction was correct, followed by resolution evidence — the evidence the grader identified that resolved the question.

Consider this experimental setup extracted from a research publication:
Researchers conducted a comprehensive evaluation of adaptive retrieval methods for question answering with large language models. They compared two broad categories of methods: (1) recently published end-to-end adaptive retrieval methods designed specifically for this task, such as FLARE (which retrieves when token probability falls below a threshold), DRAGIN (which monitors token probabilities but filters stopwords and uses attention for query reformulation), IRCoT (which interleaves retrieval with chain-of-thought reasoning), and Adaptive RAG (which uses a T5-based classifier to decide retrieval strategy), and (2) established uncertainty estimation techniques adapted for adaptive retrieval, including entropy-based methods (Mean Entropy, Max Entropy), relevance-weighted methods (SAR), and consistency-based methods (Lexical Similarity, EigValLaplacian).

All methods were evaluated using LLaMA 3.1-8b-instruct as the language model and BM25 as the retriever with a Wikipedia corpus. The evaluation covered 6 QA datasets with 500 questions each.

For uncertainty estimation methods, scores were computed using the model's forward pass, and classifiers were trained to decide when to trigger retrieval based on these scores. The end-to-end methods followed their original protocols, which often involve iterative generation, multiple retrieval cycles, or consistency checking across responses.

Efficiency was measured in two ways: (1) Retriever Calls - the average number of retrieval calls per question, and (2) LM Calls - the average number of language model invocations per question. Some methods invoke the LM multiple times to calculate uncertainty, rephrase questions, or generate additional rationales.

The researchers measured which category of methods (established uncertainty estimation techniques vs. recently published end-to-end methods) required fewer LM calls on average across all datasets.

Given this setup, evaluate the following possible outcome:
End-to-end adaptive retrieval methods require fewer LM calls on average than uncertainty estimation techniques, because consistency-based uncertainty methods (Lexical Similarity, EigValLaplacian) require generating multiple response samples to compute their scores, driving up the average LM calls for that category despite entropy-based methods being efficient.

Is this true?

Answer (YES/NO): NO